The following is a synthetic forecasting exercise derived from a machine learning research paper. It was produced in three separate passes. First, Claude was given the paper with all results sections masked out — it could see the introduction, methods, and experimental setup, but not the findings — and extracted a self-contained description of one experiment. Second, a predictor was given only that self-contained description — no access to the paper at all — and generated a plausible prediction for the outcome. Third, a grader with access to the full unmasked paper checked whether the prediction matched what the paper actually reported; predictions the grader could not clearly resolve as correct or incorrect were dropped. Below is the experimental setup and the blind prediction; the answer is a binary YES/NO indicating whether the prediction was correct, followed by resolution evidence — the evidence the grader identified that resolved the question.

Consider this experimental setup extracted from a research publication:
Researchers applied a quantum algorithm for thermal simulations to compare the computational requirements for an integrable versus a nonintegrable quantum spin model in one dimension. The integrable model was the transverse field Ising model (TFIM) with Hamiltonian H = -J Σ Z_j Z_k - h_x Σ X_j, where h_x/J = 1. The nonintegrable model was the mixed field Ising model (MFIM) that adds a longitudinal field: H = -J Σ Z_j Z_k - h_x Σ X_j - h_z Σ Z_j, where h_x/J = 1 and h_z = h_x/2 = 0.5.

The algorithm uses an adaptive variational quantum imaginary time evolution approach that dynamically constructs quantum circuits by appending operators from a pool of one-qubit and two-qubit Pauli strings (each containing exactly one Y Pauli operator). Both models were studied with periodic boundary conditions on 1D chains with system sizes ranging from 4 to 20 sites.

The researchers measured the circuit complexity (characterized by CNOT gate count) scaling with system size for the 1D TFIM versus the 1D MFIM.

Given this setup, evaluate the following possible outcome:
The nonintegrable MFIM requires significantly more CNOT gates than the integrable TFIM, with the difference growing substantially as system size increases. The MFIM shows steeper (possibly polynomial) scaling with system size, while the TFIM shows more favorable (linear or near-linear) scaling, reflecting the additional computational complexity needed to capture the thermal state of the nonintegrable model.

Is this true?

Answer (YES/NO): NO